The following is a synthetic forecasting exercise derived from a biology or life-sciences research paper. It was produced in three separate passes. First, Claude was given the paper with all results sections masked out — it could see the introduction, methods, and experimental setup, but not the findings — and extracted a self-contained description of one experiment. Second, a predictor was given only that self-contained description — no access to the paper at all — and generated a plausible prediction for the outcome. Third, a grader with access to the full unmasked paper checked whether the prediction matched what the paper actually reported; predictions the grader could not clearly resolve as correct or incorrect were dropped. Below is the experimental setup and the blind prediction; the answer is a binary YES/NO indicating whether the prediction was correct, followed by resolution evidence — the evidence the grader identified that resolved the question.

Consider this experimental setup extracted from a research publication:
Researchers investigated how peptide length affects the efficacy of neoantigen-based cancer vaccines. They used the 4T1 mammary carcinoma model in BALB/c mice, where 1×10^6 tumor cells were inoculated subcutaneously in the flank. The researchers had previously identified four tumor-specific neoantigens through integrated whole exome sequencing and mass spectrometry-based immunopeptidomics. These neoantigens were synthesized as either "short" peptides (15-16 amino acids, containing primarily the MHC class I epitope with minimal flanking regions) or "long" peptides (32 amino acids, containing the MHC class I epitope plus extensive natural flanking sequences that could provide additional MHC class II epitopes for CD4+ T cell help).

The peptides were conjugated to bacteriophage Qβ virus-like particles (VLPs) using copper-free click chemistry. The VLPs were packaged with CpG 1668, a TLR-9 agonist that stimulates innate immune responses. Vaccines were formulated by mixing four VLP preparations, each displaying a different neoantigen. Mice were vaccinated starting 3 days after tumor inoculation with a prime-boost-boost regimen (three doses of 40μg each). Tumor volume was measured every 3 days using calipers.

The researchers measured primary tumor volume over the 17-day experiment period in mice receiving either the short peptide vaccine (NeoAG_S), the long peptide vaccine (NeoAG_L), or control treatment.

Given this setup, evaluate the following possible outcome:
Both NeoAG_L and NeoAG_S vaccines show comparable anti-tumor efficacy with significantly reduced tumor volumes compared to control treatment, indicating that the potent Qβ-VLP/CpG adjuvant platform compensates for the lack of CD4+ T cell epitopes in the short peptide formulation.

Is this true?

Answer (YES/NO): NO